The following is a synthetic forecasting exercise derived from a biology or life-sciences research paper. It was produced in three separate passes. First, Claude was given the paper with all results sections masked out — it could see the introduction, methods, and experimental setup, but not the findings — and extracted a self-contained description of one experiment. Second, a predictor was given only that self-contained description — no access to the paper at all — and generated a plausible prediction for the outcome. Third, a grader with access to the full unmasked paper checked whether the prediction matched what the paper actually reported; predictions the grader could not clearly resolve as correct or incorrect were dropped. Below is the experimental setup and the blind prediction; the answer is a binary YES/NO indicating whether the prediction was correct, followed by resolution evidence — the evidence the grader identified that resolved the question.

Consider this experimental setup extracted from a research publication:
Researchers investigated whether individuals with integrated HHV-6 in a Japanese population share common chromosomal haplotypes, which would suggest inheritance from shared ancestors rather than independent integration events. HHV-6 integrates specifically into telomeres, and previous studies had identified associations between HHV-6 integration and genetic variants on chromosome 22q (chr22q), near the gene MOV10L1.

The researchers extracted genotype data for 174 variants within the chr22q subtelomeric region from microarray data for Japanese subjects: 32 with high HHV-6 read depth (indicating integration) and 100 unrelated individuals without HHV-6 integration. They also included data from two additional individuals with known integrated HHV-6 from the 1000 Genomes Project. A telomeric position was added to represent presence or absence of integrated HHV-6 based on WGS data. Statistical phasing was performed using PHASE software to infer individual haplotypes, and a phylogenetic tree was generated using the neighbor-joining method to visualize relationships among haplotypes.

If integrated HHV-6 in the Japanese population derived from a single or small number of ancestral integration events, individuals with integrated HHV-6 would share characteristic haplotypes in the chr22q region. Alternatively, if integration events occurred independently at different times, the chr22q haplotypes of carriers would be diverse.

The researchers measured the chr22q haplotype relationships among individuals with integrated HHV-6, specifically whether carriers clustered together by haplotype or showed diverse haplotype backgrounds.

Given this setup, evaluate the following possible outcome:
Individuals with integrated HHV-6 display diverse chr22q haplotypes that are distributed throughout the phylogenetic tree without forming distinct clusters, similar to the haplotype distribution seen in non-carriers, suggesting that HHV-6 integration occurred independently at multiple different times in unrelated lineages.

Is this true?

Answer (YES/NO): NO